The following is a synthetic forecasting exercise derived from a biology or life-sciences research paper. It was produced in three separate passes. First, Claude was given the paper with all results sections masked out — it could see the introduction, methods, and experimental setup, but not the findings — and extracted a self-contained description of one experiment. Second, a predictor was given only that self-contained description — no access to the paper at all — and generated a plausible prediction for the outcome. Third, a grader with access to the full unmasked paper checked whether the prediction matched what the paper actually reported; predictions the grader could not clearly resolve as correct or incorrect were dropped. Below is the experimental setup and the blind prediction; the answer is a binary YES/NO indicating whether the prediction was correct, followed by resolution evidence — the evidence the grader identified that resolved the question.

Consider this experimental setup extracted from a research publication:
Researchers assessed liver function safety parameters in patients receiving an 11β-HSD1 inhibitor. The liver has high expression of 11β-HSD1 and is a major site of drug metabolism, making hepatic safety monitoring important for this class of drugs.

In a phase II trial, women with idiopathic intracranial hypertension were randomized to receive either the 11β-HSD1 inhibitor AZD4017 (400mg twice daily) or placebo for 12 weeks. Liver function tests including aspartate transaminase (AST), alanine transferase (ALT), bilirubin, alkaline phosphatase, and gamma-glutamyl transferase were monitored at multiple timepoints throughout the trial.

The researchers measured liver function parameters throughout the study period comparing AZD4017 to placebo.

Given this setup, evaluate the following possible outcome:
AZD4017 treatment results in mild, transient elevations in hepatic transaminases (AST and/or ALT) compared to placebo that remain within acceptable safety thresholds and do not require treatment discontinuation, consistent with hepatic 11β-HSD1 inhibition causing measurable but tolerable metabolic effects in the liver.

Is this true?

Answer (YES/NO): NO